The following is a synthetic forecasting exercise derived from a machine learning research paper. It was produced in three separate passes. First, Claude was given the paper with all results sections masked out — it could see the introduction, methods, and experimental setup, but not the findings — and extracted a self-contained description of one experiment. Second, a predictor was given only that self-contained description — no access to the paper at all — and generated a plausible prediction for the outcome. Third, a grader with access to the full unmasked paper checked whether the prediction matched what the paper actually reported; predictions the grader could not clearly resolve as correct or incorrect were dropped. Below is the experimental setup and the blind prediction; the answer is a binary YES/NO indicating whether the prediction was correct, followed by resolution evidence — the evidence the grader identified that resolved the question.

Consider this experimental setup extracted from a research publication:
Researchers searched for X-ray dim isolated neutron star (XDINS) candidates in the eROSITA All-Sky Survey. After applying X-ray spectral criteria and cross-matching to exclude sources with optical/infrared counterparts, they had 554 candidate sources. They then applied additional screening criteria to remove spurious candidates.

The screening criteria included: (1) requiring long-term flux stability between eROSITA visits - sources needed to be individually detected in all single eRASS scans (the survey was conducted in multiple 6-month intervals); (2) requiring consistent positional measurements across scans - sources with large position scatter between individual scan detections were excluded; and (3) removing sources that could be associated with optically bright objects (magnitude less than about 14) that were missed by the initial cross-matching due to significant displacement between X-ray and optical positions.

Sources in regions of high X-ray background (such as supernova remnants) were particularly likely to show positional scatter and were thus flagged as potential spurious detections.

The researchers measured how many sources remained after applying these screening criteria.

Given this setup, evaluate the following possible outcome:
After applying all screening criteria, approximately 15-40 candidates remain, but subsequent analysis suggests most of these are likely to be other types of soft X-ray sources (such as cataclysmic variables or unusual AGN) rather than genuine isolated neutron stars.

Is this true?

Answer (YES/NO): YES